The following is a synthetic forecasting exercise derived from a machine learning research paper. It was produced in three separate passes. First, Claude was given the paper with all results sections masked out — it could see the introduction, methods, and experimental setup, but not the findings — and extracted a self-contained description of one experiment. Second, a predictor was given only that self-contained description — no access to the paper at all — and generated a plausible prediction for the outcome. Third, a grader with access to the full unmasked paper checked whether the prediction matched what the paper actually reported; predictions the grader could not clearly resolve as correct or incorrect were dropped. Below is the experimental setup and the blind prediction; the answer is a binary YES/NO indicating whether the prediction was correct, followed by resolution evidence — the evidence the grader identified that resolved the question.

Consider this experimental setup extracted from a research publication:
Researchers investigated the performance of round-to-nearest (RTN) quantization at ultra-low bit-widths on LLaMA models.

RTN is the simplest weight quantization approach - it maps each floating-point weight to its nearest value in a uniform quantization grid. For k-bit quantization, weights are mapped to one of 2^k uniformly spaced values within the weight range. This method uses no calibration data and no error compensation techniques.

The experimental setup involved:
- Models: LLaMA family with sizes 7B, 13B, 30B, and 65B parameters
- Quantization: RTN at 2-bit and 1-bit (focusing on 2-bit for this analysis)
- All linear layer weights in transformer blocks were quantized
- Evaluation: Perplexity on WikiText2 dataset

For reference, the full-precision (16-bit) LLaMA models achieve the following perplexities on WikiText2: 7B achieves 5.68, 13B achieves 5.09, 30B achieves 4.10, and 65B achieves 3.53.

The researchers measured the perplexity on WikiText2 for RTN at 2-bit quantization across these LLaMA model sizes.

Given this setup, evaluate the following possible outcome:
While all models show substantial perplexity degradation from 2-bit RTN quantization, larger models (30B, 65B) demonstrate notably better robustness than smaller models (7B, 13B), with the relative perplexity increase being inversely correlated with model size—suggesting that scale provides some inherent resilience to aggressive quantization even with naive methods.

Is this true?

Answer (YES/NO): YES